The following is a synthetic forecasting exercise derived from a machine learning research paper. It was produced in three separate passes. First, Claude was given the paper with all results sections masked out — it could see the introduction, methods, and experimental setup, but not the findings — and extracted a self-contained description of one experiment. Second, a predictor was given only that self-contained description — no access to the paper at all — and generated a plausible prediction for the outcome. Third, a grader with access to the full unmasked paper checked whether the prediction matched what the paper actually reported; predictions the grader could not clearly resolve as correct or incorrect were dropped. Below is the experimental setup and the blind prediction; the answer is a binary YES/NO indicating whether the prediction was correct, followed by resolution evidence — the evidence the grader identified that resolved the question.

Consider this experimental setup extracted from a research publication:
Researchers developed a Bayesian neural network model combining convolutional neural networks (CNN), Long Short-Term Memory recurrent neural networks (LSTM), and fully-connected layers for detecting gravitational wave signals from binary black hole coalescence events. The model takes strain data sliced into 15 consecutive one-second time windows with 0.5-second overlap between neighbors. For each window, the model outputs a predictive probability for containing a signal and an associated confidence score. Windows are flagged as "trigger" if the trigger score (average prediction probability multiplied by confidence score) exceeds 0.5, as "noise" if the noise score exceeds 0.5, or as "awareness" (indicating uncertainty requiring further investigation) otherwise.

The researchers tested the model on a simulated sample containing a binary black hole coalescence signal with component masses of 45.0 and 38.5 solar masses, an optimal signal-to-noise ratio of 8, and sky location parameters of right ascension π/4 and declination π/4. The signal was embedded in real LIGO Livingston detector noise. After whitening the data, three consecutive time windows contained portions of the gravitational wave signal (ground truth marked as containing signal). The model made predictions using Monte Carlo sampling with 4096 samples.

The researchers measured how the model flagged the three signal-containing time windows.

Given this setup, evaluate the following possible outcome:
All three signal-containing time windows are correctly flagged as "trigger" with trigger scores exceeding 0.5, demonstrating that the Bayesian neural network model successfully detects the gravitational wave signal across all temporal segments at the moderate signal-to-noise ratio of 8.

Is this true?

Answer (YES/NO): NO